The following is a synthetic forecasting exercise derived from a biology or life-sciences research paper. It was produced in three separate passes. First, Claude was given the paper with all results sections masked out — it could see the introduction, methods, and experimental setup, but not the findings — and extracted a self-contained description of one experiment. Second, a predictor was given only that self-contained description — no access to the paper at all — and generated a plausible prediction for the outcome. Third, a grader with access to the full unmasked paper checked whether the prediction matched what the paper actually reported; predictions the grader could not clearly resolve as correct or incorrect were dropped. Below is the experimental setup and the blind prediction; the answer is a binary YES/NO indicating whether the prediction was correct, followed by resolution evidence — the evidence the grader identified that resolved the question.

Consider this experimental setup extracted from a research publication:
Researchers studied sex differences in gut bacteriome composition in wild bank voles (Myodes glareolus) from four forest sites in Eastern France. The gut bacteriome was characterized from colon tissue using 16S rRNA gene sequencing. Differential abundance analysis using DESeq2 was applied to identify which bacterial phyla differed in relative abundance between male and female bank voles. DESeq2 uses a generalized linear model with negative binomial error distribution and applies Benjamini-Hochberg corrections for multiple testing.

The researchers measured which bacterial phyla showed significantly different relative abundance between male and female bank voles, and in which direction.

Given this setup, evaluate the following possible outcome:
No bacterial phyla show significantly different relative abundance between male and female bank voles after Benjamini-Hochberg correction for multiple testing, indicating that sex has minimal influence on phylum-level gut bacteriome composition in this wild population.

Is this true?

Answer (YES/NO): NO